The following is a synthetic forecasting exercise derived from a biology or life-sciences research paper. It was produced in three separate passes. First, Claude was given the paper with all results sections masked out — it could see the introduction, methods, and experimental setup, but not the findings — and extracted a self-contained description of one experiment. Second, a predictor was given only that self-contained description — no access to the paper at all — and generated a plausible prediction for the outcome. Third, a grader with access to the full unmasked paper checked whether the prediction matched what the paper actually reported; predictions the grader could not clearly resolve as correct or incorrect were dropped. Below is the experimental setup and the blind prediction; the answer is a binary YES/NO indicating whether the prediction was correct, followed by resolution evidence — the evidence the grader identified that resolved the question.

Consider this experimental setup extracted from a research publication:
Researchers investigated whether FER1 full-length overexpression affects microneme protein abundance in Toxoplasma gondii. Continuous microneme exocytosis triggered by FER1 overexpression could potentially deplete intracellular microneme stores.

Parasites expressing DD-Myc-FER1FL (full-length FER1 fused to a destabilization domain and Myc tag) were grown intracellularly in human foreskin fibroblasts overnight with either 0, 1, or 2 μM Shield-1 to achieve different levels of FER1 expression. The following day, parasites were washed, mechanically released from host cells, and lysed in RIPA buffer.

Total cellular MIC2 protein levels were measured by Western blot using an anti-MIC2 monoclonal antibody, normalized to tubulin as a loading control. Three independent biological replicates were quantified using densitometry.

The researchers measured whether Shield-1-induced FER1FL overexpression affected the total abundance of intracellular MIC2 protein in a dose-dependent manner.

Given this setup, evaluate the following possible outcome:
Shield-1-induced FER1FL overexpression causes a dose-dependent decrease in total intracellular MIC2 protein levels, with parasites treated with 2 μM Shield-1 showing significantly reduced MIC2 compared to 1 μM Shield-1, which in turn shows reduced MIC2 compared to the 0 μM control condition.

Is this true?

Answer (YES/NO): NO